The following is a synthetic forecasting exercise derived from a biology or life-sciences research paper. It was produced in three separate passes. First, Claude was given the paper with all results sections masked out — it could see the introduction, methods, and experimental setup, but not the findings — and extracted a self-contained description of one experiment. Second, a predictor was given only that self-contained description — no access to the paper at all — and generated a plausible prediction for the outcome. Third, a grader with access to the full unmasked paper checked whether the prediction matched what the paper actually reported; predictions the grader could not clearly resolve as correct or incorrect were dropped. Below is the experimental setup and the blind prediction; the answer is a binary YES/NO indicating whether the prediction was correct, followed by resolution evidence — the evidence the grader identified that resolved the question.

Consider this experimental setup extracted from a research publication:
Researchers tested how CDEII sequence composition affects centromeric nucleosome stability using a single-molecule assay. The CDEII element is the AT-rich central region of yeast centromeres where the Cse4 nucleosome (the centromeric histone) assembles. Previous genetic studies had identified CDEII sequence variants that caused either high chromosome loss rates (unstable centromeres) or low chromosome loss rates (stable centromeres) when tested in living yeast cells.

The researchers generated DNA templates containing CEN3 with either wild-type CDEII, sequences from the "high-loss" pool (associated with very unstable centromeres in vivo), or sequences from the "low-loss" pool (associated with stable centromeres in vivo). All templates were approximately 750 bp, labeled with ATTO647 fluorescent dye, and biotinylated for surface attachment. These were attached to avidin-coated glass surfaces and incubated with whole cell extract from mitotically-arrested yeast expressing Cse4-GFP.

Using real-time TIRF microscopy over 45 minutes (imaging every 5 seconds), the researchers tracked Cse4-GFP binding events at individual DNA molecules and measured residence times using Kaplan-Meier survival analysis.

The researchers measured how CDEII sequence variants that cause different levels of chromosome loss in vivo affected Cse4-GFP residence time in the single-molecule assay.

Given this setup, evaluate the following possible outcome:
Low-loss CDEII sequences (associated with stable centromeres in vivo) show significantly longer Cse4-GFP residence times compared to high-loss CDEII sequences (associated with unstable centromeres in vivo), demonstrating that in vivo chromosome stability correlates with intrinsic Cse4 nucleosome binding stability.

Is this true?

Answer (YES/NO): YES